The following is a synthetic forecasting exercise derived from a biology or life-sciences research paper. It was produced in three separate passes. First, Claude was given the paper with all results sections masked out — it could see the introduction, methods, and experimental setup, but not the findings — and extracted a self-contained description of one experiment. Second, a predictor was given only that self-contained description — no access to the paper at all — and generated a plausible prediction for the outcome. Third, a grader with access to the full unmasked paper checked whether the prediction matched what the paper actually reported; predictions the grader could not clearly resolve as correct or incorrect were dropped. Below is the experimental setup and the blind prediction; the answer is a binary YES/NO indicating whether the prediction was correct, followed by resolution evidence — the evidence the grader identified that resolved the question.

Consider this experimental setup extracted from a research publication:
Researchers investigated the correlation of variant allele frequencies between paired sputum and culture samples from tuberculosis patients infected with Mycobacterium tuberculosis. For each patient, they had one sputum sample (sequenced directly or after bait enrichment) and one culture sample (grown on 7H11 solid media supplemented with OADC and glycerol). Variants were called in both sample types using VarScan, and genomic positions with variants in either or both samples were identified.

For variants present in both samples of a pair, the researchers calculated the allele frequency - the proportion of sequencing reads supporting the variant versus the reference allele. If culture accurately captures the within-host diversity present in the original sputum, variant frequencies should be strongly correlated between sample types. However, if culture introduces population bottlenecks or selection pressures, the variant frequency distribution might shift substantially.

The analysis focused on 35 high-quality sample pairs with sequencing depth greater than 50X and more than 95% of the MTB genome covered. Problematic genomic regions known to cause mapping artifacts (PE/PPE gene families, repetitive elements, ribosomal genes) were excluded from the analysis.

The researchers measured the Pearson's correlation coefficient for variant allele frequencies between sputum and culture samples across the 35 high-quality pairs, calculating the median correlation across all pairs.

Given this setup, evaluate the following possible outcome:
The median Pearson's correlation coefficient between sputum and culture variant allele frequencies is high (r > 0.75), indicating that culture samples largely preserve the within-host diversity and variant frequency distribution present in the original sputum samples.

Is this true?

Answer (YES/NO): YES